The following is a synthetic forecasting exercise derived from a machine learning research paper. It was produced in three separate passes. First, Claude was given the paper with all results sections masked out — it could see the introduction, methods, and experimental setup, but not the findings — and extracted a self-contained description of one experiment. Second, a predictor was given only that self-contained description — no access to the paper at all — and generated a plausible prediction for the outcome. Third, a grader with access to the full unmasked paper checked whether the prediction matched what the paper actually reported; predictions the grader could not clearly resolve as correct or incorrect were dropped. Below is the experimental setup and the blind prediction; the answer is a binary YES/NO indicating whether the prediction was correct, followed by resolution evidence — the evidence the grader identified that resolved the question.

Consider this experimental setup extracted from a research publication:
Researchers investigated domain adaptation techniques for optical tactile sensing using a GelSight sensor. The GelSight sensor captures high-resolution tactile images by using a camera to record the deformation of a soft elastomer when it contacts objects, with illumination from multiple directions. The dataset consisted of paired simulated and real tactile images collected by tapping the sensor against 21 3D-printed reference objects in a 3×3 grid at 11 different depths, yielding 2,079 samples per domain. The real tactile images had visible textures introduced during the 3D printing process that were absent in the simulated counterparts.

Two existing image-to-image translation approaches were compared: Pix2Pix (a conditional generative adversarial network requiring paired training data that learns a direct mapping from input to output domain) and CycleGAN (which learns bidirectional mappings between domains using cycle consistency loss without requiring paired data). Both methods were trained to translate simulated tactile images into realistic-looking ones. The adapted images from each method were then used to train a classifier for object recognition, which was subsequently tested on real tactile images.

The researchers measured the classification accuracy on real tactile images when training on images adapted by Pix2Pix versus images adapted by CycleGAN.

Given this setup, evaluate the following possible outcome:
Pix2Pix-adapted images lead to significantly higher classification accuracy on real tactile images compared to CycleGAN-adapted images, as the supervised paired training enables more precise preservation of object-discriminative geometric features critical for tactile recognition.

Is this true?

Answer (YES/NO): NO